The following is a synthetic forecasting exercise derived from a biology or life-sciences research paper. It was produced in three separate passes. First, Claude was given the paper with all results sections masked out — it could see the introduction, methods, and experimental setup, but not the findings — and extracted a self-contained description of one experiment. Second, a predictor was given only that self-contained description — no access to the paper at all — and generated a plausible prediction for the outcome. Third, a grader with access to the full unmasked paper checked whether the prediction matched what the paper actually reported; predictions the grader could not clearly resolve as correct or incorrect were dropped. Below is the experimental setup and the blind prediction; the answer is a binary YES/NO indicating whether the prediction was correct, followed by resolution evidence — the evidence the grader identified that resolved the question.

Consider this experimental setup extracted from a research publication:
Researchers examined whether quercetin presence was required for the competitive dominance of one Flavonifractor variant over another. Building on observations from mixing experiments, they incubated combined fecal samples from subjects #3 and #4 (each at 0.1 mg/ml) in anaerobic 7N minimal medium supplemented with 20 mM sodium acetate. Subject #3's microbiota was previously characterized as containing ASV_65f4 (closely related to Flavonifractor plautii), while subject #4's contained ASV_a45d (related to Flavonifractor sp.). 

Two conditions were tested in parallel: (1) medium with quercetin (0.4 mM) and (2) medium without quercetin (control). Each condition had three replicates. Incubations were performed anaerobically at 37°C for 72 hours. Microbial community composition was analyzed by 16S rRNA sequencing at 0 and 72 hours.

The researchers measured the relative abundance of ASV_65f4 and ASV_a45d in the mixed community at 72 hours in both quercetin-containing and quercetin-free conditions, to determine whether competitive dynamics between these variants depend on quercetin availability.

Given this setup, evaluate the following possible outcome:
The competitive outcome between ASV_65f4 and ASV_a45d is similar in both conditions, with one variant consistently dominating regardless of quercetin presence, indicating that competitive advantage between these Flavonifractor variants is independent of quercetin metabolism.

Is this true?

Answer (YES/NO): YES